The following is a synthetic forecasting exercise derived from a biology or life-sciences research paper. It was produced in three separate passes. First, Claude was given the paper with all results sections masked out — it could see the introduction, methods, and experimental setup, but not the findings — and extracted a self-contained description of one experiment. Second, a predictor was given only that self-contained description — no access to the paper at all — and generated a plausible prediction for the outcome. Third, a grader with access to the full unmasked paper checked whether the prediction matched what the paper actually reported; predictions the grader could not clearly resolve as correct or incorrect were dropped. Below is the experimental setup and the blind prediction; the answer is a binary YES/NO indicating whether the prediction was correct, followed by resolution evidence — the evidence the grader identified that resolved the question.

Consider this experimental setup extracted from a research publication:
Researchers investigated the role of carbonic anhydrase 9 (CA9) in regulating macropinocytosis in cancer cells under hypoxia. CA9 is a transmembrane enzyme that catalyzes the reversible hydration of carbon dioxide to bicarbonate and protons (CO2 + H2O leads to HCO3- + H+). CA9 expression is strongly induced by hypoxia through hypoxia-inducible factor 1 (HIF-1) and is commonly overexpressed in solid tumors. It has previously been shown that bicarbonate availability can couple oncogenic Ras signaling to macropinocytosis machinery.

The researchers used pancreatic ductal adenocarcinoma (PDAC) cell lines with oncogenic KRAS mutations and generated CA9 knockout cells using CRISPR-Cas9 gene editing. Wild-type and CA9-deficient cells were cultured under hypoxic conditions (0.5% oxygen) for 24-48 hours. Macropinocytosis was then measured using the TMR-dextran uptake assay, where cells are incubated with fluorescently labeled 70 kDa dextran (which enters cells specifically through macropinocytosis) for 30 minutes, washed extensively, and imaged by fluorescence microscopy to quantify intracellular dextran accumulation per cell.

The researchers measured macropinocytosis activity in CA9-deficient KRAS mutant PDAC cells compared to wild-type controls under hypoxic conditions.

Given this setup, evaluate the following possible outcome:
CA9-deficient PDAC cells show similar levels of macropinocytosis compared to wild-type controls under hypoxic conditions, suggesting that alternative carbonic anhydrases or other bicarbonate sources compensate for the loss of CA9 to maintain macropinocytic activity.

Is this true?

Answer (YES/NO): NO